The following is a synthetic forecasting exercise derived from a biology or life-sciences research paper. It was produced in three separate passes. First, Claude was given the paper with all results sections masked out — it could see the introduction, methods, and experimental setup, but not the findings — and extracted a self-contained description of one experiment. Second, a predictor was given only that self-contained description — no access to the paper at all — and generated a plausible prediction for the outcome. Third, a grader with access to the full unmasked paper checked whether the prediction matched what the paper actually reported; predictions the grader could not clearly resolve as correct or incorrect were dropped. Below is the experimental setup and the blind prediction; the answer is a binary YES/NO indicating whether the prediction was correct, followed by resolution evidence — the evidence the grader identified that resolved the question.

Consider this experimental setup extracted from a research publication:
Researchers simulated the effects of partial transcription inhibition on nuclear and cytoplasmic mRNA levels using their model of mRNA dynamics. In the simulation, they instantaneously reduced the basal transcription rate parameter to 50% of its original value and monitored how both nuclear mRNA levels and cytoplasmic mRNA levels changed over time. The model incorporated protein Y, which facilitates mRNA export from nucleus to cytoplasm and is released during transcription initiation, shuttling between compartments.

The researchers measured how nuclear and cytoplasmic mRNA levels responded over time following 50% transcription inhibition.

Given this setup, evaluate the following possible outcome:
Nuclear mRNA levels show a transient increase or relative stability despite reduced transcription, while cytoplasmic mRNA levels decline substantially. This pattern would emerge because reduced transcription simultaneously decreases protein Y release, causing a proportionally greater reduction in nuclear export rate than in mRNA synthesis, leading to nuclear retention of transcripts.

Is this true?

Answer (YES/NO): NO